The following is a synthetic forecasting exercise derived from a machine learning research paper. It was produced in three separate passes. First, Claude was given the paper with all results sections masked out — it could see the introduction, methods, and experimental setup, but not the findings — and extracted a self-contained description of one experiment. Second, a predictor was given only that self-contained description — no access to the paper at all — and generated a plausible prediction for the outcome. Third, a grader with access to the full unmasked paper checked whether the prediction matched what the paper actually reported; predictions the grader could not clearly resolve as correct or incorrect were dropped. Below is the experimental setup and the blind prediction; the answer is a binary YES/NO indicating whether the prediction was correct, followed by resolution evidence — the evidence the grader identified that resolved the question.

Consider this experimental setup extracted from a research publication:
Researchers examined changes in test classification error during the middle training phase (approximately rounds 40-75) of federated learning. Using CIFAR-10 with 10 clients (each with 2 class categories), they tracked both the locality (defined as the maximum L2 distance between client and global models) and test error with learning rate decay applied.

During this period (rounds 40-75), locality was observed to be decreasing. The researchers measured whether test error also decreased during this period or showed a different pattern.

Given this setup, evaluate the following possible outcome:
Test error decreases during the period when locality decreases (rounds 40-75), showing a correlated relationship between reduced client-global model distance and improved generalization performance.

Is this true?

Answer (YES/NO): NO